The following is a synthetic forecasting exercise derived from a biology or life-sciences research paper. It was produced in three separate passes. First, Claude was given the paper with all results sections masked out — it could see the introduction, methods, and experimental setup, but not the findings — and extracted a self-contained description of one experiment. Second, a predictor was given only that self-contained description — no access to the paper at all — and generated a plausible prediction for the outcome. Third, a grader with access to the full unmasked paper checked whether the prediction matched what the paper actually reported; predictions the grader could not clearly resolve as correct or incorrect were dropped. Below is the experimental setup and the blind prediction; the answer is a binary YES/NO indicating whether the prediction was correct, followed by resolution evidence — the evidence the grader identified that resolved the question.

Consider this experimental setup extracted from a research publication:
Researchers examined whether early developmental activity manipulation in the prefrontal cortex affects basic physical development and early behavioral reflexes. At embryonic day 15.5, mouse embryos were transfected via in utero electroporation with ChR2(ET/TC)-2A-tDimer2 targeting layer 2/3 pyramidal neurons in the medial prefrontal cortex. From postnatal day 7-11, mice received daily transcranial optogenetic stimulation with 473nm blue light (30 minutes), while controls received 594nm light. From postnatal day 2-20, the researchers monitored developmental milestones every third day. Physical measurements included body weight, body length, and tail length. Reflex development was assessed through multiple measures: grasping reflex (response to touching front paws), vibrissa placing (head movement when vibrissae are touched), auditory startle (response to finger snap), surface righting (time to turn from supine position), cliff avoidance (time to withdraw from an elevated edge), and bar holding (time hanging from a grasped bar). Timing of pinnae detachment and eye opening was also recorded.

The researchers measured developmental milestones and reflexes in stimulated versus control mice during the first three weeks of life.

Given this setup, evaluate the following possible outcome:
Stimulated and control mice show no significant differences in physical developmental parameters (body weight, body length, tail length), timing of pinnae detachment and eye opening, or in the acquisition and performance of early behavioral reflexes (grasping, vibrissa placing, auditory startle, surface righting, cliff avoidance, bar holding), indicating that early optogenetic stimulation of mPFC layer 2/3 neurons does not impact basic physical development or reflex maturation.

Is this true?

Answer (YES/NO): YES